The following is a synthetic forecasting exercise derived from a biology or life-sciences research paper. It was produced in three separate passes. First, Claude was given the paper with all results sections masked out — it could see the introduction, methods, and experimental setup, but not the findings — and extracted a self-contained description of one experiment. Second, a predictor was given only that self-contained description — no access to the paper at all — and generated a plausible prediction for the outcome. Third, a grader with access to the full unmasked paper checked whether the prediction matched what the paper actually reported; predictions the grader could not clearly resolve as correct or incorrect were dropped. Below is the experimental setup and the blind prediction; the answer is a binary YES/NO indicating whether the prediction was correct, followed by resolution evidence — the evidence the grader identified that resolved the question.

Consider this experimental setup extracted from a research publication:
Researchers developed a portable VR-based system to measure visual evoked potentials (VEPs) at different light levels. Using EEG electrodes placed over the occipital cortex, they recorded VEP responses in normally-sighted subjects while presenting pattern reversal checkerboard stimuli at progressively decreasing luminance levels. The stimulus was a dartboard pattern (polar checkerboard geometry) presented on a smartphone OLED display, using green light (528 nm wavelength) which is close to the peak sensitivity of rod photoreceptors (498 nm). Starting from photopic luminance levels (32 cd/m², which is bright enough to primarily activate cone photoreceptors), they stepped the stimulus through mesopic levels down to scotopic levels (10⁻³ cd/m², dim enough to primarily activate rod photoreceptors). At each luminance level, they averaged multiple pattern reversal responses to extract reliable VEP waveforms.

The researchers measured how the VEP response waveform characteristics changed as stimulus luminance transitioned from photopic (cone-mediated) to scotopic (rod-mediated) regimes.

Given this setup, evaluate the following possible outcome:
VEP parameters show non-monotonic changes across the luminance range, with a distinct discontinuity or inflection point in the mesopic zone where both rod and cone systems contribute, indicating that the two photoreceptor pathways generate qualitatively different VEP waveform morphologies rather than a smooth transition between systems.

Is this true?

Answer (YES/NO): YES